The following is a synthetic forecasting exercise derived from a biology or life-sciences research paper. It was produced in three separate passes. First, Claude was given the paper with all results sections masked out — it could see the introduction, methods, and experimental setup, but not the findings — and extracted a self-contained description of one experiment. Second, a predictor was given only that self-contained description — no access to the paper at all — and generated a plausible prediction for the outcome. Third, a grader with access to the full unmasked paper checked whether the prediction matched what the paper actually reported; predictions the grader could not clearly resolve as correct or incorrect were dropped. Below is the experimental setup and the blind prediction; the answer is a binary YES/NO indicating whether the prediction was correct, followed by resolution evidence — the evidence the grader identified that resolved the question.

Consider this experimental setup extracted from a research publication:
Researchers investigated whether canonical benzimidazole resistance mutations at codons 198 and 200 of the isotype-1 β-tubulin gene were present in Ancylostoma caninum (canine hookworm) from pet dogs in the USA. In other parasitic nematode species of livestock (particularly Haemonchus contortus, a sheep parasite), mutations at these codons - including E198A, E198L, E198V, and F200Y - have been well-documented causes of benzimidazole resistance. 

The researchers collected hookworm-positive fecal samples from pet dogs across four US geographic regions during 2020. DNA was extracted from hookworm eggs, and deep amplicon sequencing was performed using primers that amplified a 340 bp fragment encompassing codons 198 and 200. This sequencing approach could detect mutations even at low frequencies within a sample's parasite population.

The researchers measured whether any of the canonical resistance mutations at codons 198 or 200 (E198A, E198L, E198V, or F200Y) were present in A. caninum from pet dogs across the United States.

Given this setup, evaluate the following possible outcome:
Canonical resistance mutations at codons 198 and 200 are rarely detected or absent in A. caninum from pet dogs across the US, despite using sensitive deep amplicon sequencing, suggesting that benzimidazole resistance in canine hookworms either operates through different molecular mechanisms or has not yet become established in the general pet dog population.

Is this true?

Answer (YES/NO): YES